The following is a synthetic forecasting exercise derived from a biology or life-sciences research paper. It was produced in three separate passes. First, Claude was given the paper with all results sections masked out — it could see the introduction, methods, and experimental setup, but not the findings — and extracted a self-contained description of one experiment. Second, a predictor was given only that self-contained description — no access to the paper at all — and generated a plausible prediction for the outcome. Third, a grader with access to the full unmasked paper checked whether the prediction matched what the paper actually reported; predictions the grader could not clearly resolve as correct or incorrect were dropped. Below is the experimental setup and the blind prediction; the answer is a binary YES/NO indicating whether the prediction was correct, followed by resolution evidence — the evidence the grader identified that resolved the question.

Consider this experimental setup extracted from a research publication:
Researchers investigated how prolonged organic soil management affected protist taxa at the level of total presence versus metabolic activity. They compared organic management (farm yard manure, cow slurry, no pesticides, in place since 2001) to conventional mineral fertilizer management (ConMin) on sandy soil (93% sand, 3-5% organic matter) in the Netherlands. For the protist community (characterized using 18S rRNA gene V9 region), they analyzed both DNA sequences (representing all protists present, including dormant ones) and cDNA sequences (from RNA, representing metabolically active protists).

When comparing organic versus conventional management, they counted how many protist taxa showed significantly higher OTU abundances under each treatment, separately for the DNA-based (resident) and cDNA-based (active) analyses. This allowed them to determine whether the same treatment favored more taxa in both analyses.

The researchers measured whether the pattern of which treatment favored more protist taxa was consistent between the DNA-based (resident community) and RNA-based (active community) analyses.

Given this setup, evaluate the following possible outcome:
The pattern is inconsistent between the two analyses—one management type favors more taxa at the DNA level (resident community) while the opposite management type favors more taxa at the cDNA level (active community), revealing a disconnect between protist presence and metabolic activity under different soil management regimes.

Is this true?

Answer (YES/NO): YES